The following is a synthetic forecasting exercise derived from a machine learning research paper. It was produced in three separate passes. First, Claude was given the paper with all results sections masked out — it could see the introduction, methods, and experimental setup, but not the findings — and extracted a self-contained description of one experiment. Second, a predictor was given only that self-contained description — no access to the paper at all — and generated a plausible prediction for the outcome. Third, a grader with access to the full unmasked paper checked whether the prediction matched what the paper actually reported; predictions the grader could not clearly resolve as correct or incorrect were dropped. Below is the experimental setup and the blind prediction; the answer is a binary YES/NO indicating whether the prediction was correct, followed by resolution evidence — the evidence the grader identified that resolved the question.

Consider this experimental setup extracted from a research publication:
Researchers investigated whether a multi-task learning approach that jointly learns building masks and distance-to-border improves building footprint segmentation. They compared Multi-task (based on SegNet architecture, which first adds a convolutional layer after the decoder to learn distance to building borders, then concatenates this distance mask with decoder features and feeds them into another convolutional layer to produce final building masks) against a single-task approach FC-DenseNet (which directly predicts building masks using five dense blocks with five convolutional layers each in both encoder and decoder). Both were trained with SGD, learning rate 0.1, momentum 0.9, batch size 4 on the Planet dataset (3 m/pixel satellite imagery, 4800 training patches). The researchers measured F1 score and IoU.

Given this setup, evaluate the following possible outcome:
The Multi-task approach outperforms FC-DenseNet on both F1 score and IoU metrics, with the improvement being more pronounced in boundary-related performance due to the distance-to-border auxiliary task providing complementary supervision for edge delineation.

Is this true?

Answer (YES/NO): NO